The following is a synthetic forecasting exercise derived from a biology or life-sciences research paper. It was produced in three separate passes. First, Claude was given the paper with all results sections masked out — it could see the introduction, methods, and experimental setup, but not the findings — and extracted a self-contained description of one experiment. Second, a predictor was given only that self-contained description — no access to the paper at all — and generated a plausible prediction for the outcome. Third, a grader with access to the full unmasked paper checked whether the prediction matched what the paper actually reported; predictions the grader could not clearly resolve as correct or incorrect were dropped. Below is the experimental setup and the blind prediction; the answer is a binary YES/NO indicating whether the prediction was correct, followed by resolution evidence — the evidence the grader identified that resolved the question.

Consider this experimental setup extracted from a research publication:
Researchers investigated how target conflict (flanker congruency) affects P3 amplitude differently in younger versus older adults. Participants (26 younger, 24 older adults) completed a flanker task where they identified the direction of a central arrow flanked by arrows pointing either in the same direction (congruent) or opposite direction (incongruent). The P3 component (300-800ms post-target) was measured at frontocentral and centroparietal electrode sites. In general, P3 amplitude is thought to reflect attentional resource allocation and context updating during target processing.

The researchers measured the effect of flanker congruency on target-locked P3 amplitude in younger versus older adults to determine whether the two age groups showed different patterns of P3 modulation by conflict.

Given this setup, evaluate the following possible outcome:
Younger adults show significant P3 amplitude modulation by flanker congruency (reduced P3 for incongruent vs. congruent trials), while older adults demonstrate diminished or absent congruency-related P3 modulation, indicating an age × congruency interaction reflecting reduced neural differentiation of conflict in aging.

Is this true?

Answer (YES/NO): NO